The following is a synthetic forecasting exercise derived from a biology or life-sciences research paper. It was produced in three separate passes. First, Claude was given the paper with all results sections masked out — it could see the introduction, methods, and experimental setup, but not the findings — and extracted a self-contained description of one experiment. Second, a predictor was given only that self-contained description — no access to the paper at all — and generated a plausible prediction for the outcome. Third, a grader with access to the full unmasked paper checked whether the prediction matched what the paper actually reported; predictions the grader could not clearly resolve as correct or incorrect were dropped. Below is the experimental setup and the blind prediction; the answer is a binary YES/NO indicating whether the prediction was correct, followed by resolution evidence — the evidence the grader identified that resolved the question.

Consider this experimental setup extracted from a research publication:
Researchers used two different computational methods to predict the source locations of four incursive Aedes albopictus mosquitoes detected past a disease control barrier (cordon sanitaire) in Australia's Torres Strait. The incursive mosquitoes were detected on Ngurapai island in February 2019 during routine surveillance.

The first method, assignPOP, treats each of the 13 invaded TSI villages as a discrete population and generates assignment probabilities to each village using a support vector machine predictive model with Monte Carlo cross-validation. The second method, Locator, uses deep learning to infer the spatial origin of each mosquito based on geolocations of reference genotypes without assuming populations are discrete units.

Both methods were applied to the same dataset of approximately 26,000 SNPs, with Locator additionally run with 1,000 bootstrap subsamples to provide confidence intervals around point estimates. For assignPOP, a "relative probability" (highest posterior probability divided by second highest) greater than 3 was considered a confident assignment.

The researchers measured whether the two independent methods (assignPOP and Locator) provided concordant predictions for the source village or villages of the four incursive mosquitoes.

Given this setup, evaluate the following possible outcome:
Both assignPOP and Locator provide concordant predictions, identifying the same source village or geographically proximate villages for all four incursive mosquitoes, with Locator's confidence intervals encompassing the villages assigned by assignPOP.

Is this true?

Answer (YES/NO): NO